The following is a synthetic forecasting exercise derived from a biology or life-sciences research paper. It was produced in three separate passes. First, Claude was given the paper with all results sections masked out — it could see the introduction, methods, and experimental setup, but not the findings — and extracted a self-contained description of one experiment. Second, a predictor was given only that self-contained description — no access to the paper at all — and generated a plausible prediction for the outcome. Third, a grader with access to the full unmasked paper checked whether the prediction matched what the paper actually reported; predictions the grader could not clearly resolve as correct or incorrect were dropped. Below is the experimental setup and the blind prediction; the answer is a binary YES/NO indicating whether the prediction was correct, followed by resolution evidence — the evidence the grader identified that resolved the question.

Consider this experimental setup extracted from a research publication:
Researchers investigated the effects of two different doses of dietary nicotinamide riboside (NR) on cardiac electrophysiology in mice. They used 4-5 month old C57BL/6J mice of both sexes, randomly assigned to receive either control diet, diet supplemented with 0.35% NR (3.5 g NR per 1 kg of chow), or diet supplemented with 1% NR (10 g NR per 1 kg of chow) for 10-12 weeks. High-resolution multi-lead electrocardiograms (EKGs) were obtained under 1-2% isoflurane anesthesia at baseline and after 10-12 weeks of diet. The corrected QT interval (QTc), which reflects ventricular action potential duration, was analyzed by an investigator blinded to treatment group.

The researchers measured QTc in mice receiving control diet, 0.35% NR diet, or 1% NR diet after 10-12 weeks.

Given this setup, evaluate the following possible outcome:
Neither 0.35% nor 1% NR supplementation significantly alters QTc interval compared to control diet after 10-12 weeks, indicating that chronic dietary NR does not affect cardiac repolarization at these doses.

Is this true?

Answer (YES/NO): NO